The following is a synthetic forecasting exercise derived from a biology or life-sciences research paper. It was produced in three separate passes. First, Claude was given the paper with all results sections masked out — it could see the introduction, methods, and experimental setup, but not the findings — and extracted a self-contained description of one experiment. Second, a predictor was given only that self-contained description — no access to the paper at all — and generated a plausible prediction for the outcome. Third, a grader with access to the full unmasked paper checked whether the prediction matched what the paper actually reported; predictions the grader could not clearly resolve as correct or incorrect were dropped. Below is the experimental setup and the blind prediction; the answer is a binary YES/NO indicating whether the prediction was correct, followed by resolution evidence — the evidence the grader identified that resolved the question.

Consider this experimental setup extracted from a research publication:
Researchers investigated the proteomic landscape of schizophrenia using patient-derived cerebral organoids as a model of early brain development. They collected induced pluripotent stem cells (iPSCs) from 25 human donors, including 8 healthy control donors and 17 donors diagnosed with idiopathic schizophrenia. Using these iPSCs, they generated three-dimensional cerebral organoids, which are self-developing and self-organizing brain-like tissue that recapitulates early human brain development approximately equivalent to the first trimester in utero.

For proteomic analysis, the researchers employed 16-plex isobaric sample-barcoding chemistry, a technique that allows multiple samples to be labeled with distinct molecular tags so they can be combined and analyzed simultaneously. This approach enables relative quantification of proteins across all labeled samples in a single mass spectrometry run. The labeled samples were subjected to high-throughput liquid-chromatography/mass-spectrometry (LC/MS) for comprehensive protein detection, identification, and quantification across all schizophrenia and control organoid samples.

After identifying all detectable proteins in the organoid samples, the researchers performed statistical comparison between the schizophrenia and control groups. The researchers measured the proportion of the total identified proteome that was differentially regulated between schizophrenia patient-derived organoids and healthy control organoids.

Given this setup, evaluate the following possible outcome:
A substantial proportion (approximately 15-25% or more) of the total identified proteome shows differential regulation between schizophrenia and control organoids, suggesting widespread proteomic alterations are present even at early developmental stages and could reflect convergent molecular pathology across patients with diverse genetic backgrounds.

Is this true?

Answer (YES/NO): NO